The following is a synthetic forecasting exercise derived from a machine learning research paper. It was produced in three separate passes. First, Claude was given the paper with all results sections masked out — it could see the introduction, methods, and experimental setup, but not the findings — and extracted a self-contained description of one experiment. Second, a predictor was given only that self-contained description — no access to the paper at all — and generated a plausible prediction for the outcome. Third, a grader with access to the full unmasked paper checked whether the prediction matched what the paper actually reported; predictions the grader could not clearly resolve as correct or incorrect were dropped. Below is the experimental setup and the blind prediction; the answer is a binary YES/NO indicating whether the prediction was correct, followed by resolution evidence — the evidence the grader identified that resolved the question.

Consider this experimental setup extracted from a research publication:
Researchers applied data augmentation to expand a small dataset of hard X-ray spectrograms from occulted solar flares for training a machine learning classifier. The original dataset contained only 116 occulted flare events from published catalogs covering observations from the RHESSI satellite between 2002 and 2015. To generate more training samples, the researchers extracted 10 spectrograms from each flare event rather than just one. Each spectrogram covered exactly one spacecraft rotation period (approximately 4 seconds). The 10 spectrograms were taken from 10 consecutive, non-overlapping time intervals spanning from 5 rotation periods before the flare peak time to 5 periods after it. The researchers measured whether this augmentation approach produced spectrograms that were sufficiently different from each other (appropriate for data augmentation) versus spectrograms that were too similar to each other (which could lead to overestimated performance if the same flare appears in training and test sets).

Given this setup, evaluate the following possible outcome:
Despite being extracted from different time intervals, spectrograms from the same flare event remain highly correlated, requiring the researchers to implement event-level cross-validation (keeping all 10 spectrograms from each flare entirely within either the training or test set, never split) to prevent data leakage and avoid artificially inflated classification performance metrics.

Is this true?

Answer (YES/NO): YES